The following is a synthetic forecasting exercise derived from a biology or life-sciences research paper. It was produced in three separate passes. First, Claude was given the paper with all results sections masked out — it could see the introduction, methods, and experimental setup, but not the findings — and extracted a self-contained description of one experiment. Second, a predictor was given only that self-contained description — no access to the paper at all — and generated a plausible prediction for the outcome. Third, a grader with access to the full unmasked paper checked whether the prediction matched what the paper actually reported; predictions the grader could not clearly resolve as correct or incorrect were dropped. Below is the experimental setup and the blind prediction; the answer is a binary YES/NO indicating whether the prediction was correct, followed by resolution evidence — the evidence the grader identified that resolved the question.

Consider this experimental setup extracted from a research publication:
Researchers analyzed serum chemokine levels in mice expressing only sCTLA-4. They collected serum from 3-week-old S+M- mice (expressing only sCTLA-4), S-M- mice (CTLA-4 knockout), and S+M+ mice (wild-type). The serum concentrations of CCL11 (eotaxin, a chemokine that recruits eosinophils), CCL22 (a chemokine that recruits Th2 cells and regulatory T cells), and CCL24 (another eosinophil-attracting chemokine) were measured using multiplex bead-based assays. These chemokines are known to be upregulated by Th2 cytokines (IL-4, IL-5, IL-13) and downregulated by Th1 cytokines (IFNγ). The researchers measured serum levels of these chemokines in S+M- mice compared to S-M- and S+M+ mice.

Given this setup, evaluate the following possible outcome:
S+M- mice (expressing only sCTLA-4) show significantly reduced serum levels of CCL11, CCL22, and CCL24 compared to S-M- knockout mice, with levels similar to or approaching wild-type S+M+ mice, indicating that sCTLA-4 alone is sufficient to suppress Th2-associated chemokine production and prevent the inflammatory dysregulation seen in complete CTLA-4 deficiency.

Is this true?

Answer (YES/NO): NO